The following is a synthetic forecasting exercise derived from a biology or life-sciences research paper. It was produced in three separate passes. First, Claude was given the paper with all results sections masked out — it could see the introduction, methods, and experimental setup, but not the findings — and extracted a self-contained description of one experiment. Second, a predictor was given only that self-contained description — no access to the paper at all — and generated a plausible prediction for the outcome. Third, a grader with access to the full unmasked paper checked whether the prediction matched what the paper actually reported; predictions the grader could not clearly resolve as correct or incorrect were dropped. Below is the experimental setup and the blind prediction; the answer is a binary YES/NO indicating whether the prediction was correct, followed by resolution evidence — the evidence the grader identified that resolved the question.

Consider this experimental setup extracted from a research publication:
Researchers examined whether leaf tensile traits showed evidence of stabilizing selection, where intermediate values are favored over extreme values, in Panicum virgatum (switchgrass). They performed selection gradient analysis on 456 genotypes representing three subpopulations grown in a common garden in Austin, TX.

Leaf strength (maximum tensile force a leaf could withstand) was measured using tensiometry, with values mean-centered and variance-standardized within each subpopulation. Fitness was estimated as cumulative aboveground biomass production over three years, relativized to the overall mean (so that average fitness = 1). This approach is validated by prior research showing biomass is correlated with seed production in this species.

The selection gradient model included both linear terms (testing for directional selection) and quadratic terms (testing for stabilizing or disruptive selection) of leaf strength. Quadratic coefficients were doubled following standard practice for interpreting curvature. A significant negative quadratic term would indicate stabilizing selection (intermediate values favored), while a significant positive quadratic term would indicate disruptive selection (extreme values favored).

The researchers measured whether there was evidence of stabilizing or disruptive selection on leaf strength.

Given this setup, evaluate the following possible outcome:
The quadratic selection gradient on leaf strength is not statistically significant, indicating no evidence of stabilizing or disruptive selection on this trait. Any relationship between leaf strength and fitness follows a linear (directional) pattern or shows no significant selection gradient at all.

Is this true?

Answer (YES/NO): NO